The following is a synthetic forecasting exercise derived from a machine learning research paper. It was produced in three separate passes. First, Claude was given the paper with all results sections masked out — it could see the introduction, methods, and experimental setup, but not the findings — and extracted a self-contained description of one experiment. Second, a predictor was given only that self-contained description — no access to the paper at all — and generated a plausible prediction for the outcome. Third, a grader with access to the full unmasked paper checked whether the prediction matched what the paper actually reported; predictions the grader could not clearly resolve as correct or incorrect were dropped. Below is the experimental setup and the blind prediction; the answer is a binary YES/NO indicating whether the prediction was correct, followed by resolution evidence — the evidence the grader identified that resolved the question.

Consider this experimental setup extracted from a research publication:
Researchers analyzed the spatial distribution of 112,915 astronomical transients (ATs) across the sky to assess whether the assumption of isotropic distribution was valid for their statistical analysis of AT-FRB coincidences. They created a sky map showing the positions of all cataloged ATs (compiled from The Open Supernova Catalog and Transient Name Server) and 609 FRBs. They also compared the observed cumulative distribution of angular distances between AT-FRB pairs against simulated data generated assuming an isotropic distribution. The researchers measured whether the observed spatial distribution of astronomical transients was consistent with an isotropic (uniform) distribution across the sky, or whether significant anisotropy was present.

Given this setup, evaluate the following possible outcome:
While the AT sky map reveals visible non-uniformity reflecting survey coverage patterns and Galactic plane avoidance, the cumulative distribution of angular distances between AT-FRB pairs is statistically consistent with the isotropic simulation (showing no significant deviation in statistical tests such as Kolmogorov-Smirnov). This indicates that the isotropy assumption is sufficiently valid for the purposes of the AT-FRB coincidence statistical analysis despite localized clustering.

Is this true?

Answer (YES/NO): NO